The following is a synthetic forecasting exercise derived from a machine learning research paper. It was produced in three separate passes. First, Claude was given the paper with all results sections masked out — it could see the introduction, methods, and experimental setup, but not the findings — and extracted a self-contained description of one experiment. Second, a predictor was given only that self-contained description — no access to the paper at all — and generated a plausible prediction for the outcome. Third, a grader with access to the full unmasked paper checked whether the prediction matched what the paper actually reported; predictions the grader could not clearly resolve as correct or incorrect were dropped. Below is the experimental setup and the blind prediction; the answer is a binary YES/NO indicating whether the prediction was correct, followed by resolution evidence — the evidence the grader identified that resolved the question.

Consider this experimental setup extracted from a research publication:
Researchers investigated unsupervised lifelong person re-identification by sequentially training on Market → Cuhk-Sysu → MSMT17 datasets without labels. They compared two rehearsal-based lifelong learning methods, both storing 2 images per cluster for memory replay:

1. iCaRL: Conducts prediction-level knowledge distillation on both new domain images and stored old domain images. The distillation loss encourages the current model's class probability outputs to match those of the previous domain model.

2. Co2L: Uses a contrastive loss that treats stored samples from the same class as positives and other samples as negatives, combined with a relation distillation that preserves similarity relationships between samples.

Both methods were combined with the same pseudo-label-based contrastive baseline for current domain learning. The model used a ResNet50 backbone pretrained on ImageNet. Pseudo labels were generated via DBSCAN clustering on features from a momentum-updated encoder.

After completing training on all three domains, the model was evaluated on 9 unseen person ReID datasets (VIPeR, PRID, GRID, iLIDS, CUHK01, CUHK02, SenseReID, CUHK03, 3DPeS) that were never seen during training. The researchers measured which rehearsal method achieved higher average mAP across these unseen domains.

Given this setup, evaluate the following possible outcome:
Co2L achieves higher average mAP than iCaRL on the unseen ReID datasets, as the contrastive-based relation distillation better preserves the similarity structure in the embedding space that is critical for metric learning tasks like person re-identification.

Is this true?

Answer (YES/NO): YES